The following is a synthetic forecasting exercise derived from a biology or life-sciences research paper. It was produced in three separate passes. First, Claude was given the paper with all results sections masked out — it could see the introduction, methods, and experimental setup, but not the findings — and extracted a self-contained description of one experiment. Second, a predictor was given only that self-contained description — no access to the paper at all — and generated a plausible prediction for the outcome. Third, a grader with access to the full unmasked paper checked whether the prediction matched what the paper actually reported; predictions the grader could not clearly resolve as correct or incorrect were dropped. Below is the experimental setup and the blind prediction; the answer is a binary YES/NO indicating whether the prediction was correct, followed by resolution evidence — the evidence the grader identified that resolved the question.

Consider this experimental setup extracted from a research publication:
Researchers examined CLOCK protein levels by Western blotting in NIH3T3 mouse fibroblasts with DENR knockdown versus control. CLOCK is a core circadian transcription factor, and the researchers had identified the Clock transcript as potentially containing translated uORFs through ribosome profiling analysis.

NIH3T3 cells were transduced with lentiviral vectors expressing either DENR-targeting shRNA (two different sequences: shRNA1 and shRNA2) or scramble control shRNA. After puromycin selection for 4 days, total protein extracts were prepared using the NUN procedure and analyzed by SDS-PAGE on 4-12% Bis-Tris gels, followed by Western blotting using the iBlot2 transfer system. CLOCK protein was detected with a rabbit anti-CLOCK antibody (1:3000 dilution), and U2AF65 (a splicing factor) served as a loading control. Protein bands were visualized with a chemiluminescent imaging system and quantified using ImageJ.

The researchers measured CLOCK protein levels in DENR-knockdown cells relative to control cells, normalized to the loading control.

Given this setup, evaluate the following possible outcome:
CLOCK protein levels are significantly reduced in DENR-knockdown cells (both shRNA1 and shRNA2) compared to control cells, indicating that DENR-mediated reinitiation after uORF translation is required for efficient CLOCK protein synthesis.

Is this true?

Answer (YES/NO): YES